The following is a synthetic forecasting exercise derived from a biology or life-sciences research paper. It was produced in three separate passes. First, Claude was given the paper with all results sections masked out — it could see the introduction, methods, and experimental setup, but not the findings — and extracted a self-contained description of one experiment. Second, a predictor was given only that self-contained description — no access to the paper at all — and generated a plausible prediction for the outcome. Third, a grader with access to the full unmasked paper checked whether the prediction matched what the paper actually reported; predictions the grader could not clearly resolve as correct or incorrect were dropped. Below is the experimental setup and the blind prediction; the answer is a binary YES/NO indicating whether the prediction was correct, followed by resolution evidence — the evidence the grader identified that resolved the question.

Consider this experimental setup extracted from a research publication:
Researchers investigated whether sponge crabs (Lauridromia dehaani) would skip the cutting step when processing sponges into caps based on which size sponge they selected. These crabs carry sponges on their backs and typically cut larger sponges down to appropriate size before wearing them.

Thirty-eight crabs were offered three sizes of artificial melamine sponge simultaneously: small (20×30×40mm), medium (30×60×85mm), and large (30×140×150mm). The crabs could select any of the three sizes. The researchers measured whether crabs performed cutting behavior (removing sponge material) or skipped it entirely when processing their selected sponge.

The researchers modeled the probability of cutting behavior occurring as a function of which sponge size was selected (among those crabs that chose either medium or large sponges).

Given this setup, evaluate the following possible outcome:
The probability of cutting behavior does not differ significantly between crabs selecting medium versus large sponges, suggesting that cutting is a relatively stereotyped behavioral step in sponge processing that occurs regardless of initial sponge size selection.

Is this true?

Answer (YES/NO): NO